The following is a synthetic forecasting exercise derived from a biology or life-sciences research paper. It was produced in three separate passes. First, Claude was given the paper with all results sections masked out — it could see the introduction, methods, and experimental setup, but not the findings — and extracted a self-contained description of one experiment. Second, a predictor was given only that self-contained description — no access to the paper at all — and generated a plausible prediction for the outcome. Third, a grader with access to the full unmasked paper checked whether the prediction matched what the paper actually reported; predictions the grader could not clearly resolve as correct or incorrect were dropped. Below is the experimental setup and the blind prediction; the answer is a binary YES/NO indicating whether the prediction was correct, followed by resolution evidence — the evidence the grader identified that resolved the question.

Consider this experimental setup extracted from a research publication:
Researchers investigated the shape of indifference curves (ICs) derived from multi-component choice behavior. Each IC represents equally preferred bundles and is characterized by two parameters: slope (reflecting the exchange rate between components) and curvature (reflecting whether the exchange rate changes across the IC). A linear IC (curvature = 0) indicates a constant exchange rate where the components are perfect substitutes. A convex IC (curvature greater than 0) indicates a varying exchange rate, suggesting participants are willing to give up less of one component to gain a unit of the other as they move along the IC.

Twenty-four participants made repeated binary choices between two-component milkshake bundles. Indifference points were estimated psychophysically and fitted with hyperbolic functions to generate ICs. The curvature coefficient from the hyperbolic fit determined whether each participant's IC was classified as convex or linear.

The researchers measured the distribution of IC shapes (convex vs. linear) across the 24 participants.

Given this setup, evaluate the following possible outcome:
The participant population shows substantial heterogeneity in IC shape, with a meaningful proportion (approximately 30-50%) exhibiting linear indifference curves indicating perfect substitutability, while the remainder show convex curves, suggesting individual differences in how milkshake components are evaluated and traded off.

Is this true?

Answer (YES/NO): NO